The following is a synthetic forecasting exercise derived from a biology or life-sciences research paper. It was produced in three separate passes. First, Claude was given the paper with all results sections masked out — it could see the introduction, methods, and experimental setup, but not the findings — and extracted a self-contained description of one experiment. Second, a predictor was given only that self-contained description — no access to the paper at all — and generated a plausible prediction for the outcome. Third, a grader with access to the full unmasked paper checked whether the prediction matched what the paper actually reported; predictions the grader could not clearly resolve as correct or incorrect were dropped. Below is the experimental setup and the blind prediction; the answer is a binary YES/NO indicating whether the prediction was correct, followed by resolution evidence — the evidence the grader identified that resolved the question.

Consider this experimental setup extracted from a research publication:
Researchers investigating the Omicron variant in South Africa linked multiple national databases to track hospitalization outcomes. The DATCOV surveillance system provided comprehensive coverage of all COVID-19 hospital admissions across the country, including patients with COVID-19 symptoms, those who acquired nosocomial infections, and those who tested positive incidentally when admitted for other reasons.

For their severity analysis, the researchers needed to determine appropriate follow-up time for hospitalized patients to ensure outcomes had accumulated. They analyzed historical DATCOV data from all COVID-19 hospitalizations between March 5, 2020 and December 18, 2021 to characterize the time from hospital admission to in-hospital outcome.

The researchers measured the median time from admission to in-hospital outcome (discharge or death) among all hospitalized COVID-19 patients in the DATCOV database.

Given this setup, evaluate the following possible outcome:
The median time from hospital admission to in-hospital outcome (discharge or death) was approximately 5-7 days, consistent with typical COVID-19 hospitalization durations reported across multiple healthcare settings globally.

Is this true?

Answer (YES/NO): YES